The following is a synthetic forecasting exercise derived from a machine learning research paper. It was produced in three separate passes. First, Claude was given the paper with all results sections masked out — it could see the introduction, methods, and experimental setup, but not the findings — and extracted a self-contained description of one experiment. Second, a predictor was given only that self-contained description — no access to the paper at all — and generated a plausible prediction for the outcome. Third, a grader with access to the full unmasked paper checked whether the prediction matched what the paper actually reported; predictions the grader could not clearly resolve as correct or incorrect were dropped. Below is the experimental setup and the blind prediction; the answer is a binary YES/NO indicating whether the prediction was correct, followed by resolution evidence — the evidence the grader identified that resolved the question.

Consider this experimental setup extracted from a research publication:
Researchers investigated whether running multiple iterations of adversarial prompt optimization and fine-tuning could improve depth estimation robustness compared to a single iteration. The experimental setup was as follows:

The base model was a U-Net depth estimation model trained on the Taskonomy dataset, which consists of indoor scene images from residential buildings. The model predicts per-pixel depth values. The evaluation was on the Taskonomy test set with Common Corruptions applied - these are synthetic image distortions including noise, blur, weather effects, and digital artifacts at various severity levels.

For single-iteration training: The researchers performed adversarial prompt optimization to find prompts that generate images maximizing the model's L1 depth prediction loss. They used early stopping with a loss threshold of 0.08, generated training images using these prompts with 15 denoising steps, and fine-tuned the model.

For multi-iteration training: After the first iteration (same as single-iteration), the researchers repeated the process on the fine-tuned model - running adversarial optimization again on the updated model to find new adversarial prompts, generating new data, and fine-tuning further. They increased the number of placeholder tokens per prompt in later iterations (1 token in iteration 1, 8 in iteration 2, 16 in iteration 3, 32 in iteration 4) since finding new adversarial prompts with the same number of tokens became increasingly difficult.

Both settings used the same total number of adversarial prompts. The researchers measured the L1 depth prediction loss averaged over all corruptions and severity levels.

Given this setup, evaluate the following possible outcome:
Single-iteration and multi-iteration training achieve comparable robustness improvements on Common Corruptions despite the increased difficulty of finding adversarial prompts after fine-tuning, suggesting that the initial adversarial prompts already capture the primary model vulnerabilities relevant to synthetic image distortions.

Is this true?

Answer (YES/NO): YES